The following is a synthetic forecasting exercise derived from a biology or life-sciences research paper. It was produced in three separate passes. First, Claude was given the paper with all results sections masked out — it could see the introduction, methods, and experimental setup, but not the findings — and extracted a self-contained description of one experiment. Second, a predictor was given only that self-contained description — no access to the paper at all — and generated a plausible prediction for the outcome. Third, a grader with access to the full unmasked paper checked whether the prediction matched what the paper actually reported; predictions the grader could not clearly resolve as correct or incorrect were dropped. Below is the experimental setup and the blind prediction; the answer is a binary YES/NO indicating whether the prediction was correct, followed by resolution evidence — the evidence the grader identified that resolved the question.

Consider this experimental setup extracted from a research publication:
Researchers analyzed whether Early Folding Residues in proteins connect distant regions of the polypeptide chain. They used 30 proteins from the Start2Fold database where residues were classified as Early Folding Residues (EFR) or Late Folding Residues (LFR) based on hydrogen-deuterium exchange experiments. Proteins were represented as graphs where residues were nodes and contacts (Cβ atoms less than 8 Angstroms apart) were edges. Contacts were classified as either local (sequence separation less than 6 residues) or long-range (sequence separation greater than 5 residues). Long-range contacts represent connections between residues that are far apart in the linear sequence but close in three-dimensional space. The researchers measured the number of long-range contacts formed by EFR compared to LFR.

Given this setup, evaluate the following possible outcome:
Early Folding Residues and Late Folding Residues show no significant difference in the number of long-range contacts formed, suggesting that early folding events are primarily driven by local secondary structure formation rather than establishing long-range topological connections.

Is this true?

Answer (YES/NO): NO